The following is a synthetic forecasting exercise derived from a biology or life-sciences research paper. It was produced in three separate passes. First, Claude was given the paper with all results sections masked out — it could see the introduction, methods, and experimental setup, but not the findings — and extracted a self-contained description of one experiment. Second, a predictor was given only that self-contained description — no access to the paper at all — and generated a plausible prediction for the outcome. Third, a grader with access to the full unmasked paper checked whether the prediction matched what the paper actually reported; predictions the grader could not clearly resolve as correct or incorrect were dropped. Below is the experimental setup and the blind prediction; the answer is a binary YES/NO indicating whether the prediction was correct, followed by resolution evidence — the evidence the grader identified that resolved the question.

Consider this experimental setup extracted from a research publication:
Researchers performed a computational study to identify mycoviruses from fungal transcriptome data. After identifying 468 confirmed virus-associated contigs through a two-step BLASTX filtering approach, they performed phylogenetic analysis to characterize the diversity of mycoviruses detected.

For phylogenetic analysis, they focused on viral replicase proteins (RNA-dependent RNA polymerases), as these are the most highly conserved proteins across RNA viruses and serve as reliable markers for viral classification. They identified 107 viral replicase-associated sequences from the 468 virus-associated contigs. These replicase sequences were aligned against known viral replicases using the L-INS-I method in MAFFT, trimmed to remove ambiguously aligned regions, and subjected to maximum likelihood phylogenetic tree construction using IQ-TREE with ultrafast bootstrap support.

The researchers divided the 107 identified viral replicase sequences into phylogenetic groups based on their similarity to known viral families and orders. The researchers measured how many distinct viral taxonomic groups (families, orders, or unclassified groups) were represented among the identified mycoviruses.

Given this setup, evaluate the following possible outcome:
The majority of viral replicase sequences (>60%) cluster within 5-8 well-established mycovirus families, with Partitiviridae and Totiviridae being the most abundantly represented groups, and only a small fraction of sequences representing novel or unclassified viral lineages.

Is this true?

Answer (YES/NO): NO